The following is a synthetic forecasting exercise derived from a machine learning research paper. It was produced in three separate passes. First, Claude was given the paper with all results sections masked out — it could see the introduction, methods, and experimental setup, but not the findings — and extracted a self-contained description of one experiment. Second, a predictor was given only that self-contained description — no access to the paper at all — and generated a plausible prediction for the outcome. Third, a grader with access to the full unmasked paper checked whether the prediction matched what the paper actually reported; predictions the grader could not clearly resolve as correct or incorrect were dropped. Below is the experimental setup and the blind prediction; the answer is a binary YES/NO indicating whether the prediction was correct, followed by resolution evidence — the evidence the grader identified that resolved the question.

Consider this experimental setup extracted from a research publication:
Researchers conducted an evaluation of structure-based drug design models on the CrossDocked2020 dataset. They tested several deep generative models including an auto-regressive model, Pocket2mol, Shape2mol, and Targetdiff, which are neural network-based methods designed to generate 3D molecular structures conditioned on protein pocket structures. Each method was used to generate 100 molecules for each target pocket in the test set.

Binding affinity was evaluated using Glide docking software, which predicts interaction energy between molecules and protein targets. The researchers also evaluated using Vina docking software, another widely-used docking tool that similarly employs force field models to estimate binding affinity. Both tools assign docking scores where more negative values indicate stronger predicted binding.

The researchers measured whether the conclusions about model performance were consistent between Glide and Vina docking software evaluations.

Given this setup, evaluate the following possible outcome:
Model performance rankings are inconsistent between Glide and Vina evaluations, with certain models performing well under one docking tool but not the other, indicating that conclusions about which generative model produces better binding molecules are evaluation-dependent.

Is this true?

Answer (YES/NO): NO